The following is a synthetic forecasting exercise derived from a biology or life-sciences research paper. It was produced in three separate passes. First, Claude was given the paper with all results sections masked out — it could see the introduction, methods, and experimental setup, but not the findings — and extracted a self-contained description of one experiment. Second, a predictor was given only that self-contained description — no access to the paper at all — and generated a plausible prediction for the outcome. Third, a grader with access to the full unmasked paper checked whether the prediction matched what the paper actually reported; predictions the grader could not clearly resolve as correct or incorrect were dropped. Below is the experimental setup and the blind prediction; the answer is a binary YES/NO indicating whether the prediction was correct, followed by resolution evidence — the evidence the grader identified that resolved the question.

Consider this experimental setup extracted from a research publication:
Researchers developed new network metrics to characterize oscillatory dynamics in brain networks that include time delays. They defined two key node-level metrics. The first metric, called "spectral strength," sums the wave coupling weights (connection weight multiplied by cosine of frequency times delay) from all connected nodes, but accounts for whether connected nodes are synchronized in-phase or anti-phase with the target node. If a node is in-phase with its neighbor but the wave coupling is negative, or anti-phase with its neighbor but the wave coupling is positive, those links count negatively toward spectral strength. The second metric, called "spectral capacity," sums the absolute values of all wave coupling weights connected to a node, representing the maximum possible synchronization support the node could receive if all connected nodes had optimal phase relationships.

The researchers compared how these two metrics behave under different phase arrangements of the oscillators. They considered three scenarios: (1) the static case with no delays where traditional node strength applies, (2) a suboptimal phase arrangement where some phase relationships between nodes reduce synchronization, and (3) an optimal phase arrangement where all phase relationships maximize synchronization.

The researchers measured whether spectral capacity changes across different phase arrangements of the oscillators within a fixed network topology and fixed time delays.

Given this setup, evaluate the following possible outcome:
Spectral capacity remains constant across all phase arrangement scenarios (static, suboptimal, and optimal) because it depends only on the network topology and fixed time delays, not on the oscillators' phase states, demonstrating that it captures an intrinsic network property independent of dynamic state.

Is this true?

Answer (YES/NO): YES